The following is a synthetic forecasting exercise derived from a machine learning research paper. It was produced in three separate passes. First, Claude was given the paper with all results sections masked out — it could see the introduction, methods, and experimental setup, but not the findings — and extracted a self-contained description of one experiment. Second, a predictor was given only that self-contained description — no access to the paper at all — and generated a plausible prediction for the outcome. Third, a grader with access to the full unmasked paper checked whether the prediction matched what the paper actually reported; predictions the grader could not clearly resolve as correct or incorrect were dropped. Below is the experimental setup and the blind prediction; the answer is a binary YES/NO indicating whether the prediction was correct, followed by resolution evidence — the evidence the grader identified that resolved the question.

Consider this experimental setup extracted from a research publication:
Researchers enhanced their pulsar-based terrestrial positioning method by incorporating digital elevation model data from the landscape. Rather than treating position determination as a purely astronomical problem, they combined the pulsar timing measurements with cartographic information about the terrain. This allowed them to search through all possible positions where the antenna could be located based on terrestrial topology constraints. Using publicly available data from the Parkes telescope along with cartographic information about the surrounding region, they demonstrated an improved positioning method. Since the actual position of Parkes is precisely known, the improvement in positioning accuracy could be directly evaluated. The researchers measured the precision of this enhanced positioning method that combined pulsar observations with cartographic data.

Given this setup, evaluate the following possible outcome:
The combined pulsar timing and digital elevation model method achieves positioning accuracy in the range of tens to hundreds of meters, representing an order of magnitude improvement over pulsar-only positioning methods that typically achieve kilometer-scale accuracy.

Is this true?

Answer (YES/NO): YES